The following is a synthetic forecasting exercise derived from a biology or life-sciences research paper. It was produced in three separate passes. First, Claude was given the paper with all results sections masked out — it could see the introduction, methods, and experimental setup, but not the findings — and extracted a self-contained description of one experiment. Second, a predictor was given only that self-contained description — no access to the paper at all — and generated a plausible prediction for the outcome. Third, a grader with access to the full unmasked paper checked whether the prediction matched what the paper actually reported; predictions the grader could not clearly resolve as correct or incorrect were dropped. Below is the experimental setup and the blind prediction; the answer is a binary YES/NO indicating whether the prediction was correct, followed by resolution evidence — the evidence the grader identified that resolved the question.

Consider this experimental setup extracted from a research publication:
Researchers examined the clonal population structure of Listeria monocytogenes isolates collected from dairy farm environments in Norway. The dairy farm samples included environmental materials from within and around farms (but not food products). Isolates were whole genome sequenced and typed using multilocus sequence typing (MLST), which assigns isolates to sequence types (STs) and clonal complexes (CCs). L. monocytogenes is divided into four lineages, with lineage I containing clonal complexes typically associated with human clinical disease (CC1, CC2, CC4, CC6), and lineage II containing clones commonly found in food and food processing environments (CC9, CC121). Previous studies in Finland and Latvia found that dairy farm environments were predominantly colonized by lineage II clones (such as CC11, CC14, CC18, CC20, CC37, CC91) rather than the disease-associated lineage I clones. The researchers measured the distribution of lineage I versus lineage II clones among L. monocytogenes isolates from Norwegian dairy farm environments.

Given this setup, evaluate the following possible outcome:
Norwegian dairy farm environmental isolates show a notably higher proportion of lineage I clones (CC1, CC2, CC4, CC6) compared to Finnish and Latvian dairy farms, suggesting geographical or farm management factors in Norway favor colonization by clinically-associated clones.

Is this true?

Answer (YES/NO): NO